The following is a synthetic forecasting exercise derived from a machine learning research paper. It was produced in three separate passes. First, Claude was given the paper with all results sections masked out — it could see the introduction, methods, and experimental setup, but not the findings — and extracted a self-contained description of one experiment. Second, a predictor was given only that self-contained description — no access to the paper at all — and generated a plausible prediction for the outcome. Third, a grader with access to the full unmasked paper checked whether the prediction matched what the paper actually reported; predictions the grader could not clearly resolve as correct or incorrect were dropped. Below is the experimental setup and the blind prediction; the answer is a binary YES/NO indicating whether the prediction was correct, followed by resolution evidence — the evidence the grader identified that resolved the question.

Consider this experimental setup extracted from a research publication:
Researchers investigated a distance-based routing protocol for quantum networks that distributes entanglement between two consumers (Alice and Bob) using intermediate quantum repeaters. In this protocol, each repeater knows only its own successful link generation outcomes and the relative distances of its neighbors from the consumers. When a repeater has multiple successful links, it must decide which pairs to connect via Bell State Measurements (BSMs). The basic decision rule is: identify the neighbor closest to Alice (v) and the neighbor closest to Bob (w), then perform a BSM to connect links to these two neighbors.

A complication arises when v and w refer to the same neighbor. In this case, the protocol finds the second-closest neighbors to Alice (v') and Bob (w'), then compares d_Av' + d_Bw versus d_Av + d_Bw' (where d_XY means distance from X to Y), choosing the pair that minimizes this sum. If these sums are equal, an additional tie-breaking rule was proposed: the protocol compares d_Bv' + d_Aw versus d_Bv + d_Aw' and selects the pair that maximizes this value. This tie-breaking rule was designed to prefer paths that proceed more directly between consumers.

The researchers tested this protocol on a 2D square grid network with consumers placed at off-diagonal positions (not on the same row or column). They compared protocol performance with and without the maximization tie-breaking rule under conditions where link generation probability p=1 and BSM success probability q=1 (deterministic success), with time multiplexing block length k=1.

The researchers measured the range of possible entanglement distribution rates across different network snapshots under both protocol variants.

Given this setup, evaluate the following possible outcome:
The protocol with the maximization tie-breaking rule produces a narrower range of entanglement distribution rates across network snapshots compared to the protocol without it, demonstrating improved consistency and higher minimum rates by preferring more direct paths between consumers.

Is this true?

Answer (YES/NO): YES